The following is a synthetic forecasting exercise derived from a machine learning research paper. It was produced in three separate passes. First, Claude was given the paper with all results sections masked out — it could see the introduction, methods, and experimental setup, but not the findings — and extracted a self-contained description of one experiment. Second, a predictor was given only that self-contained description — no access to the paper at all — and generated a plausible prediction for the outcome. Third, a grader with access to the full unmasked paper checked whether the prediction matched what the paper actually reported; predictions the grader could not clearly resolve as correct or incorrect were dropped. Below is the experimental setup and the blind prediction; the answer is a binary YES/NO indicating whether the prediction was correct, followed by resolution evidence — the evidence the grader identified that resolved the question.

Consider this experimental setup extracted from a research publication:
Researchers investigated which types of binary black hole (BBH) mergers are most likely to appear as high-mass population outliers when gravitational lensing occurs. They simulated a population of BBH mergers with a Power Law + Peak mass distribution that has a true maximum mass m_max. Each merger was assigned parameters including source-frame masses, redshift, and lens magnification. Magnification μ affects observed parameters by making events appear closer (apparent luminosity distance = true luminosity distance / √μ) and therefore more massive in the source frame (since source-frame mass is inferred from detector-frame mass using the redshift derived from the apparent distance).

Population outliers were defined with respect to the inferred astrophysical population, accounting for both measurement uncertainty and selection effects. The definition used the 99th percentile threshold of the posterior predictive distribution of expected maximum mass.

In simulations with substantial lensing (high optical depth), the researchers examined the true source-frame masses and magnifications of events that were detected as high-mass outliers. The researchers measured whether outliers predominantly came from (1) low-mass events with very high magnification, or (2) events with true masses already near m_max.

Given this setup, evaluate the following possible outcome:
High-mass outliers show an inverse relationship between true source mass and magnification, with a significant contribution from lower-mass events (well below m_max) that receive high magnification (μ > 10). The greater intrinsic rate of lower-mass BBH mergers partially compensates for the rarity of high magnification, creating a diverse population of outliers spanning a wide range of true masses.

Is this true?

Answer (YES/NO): NO